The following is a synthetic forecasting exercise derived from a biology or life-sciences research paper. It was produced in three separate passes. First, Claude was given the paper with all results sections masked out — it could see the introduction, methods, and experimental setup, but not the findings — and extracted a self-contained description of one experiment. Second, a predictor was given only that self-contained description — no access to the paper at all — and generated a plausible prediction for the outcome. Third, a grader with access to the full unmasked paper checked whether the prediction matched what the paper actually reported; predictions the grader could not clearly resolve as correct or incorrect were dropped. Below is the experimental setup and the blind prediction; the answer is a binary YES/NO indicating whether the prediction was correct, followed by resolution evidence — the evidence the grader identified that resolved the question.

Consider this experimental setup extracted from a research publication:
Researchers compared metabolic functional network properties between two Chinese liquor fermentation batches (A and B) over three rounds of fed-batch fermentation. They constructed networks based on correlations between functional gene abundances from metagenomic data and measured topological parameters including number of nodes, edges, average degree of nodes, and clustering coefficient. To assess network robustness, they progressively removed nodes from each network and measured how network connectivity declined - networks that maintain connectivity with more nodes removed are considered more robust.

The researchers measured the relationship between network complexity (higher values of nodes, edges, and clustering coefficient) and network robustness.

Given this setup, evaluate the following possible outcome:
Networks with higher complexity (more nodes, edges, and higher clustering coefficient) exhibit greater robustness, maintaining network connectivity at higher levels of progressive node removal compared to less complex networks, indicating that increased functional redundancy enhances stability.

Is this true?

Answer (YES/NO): NO